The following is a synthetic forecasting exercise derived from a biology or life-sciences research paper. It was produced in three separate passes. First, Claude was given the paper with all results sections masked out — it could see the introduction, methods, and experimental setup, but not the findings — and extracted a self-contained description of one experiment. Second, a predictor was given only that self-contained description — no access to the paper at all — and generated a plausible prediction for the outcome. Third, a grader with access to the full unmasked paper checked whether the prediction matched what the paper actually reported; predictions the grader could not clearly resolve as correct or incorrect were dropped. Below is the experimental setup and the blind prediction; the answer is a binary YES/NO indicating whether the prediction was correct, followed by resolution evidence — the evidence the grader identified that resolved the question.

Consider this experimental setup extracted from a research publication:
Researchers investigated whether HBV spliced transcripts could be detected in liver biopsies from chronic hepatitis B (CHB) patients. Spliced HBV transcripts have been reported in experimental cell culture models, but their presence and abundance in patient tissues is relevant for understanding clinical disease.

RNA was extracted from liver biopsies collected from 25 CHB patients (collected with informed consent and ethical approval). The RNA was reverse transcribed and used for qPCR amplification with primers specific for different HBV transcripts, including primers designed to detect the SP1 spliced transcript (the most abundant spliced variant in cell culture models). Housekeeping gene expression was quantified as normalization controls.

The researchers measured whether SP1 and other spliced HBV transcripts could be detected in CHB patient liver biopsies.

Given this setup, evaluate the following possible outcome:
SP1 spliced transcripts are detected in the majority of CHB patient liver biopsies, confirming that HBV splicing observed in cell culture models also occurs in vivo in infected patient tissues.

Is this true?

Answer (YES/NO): YES